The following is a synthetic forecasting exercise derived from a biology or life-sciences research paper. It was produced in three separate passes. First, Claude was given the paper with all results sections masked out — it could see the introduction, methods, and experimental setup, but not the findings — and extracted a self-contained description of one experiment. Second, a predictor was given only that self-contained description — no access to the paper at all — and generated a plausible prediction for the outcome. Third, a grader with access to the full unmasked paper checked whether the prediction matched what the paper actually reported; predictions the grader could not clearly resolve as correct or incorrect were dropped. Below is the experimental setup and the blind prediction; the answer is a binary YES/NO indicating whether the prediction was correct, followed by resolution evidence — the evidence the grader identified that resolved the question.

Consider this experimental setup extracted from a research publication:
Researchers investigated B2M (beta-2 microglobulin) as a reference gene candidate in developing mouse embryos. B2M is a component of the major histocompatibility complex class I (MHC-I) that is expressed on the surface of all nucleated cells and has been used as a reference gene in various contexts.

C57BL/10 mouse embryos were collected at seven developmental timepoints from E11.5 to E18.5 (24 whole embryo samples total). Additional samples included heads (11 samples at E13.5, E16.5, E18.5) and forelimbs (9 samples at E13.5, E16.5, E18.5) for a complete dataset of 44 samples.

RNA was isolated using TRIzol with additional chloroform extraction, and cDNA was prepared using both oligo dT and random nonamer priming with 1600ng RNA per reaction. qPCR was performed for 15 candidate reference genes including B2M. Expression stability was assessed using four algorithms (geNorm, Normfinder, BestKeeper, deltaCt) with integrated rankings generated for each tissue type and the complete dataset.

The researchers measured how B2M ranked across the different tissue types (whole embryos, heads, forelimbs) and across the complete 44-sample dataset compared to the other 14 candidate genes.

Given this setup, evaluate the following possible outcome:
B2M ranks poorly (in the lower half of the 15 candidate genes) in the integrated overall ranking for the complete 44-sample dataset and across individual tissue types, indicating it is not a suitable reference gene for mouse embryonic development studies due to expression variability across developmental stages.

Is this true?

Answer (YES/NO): YES